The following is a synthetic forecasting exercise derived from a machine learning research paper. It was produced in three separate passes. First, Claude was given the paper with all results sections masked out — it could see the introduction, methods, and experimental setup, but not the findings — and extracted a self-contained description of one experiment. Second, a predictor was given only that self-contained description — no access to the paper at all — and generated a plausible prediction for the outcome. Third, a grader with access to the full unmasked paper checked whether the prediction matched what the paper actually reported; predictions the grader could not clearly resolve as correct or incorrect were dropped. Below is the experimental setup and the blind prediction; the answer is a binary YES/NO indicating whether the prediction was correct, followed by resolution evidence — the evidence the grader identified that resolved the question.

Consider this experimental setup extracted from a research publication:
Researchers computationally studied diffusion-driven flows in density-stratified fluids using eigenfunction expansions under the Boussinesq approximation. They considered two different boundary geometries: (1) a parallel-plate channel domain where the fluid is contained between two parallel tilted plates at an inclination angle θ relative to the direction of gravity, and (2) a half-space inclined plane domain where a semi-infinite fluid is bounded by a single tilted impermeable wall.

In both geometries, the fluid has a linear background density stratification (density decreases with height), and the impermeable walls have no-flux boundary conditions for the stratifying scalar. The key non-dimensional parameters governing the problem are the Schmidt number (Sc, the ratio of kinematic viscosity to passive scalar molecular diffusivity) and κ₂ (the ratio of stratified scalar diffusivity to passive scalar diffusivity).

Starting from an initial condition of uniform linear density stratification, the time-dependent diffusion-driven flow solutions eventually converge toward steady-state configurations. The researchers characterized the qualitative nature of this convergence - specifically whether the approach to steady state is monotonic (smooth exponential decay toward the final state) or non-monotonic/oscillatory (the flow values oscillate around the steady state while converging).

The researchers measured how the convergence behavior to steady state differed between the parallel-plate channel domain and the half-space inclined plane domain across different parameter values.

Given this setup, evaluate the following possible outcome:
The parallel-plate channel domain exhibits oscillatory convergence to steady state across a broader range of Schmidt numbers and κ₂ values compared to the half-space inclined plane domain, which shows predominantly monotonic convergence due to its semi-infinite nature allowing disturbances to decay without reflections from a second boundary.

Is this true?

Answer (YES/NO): NO